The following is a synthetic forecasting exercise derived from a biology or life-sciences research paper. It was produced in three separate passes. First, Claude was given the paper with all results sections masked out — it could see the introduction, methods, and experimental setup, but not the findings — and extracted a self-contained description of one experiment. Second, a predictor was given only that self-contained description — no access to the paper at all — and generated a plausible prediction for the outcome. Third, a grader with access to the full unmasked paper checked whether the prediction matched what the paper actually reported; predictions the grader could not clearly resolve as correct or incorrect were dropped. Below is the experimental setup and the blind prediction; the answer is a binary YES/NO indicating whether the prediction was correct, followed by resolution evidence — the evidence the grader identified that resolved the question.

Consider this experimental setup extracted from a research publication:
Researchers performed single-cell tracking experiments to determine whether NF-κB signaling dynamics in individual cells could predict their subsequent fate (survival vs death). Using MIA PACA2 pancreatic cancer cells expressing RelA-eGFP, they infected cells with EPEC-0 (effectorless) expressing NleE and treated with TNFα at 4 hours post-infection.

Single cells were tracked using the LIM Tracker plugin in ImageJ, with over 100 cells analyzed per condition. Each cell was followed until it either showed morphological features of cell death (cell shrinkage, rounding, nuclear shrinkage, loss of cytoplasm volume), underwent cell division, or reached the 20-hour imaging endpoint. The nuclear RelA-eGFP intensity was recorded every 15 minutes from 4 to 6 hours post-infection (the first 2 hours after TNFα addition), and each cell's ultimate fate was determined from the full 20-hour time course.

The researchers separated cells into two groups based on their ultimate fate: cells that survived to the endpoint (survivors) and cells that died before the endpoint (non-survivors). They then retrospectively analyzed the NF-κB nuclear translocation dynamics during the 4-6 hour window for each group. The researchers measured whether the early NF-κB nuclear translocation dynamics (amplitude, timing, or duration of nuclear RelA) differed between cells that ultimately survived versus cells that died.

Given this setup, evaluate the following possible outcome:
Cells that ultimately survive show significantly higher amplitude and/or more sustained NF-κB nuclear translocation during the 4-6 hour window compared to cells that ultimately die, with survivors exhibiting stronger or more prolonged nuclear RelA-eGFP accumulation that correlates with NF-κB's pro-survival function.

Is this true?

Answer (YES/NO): YES